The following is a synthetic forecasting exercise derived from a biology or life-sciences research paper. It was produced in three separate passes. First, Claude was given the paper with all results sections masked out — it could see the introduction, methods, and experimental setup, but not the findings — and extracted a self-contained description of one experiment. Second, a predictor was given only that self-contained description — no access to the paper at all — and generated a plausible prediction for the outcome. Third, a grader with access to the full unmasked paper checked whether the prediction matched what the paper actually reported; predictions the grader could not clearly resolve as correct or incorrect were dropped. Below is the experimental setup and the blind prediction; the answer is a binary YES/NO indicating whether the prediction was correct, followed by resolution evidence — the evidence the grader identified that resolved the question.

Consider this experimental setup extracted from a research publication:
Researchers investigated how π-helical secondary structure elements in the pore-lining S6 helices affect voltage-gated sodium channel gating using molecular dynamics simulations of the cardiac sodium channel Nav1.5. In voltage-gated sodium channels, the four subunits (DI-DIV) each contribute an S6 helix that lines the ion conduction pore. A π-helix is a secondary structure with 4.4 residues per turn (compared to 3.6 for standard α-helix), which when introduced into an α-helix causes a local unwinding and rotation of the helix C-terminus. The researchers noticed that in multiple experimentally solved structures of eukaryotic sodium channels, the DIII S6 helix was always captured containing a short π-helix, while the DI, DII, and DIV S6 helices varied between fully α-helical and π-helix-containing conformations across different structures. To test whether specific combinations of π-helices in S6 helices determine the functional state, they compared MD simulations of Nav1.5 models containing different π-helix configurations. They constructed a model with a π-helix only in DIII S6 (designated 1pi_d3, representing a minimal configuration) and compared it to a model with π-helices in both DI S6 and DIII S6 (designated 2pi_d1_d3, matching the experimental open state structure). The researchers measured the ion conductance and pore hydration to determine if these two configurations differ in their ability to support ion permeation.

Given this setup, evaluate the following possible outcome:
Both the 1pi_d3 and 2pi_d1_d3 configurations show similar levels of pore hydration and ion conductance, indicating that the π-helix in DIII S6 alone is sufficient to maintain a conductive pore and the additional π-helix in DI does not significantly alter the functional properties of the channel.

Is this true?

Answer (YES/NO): NO